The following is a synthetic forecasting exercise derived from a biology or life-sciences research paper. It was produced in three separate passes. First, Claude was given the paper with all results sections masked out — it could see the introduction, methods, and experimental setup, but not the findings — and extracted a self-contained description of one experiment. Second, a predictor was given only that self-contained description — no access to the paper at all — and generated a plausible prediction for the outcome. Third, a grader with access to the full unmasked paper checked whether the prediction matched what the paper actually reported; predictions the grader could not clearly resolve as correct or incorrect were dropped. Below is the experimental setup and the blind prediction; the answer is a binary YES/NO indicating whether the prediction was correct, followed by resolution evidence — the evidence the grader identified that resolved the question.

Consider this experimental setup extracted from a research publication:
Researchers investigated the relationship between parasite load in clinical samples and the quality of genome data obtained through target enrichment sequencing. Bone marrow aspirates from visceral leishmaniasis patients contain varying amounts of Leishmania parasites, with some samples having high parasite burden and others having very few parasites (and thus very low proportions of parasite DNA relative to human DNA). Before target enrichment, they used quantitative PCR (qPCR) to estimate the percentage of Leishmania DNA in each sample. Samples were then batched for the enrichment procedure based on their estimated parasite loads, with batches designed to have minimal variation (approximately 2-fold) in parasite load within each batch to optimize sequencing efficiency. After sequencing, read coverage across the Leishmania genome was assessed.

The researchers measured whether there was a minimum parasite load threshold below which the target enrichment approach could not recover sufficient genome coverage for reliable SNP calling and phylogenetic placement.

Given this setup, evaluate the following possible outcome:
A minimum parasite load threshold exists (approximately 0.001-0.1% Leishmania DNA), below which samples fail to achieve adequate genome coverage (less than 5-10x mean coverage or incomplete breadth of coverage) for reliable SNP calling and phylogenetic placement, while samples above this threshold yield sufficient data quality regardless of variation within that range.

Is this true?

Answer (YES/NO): YES